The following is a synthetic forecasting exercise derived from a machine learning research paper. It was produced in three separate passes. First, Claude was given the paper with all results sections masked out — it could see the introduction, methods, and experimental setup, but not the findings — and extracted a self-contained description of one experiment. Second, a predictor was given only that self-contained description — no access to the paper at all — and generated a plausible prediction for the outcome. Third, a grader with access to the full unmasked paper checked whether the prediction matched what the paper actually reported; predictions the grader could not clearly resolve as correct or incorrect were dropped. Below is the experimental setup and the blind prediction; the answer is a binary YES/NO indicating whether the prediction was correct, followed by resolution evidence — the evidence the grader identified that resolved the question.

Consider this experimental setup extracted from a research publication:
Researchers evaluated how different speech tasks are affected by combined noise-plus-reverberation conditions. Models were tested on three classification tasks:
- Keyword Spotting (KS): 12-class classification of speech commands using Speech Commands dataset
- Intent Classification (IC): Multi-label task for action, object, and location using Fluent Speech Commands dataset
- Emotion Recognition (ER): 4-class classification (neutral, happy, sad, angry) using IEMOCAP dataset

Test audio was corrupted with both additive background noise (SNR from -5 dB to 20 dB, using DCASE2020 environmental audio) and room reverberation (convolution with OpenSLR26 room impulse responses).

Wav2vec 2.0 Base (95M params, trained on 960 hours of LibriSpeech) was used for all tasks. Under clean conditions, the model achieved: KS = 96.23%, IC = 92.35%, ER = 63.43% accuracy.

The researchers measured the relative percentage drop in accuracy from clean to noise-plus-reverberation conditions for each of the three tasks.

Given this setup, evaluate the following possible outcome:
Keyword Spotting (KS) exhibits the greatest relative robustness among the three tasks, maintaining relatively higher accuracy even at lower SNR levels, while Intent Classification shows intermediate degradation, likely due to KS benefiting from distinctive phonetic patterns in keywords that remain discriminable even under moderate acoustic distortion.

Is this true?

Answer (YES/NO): YES